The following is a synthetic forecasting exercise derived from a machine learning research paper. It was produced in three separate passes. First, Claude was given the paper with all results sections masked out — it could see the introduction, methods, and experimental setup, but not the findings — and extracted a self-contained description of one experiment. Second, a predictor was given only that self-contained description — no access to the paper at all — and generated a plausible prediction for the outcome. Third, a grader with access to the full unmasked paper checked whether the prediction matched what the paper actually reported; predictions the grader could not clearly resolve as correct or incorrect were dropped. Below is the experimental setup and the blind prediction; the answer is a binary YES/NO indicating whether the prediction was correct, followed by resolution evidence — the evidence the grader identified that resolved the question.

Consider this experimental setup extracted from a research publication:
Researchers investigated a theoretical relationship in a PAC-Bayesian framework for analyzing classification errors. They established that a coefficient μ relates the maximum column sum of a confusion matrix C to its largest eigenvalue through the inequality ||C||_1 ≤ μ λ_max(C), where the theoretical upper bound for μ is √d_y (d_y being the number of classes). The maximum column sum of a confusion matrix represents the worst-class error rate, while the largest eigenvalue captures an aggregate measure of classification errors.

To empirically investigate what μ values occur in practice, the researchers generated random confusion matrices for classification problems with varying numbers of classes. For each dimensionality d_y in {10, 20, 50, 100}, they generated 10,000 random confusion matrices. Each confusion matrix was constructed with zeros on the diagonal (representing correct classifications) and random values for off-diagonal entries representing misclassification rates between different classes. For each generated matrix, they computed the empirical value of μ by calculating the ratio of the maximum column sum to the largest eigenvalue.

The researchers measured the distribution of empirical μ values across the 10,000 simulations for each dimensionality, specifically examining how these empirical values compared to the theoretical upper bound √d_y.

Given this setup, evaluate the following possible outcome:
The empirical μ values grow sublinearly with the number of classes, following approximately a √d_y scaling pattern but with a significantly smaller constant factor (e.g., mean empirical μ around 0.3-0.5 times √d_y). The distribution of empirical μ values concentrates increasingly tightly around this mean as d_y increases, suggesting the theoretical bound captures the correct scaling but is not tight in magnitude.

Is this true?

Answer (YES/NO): NO